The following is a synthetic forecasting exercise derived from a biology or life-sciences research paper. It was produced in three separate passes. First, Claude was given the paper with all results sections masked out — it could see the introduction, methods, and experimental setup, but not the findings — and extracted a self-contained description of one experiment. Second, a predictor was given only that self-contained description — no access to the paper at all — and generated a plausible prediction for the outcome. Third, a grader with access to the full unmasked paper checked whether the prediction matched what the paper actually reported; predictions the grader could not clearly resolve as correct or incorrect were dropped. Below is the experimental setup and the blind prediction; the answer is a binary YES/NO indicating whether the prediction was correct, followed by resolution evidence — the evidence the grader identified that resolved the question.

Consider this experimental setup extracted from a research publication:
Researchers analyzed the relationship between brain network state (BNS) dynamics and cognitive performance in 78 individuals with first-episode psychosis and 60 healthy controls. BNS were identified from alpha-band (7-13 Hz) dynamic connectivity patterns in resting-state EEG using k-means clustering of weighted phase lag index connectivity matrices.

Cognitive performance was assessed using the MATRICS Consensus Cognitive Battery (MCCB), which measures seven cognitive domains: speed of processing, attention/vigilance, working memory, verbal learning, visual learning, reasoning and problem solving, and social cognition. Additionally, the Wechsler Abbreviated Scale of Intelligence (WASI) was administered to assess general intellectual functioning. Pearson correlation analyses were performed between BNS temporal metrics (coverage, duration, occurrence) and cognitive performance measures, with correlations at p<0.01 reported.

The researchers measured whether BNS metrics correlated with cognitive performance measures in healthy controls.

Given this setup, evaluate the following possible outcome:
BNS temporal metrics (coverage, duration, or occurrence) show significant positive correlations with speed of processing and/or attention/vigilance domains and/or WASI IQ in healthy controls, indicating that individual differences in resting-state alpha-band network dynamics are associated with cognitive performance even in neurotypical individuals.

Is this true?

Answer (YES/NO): NO